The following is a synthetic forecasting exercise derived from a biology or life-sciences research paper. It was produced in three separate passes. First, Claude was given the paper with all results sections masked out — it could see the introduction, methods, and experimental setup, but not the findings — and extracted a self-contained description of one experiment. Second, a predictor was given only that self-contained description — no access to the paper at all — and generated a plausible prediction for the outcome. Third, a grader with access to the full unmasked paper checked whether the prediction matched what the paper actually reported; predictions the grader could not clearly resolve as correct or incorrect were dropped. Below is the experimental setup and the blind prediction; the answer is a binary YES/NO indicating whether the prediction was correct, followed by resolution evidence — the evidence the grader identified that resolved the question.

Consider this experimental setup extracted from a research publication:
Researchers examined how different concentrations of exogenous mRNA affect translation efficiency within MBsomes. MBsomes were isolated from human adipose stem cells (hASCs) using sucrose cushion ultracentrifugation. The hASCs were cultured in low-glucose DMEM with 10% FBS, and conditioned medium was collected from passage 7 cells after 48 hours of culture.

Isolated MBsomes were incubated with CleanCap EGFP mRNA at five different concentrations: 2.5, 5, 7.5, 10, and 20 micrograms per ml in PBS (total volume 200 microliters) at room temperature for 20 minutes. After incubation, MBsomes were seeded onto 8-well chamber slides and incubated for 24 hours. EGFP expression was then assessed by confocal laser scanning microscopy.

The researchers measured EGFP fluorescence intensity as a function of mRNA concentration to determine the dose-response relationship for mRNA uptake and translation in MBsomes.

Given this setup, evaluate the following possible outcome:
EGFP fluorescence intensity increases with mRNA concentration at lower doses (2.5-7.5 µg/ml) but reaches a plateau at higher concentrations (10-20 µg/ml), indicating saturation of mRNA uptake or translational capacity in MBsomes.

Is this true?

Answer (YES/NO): NO